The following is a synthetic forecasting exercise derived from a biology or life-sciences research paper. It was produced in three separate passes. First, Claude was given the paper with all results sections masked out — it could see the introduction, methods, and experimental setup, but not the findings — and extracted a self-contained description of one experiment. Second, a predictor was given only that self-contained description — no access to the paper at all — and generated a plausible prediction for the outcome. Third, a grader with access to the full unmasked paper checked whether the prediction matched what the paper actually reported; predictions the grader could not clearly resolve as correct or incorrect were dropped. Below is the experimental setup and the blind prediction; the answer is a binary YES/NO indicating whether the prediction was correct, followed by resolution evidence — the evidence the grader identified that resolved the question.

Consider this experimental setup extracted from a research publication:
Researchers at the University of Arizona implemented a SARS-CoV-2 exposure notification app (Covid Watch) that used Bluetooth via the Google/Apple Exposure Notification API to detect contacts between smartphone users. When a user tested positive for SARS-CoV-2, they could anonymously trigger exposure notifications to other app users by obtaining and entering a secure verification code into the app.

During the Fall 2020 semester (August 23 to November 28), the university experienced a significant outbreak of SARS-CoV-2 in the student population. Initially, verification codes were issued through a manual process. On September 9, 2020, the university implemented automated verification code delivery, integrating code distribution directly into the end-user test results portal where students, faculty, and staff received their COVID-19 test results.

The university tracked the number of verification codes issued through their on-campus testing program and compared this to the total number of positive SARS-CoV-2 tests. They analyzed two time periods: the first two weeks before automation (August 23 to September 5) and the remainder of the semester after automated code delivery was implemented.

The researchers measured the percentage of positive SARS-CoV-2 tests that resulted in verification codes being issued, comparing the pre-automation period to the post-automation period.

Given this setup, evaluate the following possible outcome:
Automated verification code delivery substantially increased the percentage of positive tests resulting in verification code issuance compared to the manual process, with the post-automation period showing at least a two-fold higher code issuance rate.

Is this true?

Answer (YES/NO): YES